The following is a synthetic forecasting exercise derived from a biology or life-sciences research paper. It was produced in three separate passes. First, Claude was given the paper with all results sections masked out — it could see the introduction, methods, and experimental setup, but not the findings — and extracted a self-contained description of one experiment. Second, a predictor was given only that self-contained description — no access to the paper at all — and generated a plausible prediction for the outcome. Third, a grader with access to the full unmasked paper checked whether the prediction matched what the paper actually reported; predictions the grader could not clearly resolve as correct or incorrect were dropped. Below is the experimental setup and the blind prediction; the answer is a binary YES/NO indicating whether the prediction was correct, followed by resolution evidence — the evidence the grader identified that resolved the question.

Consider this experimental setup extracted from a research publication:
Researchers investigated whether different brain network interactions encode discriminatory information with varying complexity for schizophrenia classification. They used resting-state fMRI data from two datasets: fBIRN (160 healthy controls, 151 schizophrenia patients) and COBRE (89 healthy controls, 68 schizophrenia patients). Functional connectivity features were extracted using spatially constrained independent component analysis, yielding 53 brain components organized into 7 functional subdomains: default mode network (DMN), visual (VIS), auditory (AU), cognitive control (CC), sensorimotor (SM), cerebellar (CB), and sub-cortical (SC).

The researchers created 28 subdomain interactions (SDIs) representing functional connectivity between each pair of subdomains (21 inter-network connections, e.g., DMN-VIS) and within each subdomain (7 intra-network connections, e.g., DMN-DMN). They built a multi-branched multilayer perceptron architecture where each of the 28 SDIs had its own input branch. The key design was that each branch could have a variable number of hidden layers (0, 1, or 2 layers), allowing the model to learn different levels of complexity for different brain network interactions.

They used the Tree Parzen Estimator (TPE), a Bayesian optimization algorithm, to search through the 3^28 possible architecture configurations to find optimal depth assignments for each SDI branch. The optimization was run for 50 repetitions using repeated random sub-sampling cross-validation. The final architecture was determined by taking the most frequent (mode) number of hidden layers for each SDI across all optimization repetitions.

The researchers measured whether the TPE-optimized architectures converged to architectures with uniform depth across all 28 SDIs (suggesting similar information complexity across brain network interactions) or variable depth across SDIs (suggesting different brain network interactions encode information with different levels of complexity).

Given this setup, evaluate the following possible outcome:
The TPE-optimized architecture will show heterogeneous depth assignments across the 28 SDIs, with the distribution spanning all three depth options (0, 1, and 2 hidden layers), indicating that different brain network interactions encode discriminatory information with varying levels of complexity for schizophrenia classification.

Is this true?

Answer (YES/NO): YES